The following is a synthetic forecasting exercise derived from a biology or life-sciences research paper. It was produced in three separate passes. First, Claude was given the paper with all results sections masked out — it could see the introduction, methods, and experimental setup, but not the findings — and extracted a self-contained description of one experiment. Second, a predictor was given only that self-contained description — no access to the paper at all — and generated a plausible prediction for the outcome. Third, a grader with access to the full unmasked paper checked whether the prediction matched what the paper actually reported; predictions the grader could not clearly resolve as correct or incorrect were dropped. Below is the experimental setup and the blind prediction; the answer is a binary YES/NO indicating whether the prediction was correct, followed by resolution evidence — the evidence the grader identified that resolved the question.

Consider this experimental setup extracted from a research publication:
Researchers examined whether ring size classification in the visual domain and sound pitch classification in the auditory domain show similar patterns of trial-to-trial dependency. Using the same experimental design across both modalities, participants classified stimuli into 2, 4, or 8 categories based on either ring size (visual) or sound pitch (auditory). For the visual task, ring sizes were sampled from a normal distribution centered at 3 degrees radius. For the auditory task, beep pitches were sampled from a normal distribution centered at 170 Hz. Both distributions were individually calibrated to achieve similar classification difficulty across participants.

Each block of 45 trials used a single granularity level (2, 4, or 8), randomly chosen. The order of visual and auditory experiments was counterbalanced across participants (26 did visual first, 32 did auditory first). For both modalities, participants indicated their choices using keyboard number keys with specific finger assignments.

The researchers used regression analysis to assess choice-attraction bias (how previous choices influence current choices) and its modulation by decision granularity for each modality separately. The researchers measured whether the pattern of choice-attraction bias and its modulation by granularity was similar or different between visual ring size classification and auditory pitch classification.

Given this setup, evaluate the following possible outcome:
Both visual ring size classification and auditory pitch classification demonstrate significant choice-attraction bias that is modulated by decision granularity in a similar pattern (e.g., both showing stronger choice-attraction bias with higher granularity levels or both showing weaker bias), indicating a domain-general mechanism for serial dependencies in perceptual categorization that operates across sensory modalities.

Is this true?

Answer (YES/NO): YES